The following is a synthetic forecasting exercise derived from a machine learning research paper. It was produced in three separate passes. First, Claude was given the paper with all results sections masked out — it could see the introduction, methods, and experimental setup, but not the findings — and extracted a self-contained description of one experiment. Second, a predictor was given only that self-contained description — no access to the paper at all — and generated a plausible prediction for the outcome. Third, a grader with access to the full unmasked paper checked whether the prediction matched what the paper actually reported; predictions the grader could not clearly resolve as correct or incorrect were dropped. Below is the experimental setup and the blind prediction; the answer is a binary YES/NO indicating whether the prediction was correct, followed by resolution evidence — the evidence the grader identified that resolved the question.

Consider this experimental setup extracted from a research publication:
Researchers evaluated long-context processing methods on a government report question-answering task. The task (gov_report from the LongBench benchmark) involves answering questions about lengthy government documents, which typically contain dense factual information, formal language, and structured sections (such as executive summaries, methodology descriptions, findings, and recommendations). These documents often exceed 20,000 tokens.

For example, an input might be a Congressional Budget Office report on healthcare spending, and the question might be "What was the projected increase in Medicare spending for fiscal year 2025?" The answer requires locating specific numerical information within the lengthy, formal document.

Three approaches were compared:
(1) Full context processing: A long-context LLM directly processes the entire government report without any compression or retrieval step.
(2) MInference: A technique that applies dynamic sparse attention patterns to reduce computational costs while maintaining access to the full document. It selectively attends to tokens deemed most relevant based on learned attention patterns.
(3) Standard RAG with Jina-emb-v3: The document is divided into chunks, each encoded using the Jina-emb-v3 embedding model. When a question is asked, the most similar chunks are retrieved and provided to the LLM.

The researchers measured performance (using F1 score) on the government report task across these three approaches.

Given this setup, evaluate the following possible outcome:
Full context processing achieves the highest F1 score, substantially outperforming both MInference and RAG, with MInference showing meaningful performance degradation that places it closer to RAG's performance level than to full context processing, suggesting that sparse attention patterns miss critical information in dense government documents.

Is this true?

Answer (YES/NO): NO